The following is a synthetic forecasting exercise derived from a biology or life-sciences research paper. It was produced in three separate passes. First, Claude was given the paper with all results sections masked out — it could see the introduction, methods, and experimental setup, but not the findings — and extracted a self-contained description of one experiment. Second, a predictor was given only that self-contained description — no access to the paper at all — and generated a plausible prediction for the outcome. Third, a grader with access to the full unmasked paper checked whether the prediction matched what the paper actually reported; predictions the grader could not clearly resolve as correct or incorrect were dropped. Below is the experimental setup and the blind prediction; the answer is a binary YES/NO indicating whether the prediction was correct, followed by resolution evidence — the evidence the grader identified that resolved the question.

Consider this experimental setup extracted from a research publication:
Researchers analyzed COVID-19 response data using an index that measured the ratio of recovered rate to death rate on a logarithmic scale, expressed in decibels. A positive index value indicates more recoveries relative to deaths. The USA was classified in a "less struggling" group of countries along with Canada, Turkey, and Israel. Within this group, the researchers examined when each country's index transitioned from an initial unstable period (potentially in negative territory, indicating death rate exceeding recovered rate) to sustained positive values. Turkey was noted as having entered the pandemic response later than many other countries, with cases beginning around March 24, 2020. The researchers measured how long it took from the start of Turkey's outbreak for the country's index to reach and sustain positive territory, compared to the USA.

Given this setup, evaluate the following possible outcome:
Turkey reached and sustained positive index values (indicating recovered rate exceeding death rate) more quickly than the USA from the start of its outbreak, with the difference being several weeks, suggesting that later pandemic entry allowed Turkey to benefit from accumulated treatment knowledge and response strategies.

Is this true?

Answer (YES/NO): NO